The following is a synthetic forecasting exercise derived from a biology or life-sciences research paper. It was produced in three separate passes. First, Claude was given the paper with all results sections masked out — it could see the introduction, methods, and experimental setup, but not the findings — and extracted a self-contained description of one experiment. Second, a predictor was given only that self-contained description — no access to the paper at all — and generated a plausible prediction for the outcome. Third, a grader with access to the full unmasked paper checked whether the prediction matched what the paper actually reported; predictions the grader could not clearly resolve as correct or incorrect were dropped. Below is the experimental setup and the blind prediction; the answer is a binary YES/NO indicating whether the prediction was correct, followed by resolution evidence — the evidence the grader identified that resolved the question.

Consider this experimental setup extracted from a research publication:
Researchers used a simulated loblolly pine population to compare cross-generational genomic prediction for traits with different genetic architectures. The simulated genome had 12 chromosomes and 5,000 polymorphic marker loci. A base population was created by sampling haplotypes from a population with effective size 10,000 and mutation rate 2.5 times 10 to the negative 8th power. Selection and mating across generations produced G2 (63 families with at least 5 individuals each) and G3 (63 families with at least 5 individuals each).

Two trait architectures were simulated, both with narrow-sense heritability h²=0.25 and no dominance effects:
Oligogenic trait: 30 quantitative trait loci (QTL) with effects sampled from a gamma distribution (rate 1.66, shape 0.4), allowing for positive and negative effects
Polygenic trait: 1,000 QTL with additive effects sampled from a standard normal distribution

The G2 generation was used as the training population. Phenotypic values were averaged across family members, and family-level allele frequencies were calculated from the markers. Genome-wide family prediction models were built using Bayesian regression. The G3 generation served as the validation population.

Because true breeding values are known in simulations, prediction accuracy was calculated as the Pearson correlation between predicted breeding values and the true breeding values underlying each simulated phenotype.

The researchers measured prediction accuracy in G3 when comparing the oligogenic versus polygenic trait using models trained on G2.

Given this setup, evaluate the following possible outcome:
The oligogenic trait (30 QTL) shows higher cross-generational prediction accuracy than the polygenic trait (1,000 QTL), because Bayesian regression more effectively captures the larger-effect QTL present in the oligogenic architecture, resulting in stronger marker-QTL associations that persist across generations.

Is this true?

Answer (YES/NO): YES